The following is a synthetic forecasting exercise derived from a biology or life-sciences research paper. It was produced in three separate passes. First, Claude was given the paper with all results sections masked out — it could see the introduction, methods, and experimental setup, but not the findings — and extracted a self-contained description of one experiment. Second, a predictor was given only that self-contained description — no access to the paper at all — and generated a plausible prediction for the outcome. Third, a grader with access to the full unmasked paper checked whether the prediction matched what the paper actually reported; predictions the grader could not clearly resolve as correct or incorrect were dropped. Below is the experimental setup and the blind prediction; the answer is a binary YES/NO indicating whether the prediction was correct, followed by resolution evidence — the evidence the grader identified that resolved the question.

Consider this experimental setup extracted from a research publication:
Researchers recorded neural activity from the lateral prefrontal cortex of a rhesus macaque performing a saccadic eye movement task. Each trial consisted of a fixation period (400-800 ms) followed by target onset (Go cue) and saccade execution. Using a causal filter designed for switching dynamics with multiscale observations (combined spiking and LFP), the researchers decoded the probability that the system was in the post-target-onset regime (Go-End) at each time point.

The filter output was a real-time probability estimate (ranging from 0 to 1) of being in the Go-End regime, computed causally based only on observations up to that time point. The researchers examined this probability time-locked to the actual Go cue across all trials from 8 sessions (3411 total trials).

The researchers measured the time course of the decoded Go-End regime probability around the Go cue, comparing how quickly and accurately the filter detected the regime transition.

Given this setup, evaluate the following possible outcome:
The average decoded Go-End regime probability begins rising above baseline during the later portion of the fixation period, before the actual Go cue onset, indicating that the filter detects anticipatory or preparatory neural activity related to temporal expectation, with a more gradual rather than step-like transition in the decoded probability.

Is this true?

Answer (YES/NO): NO